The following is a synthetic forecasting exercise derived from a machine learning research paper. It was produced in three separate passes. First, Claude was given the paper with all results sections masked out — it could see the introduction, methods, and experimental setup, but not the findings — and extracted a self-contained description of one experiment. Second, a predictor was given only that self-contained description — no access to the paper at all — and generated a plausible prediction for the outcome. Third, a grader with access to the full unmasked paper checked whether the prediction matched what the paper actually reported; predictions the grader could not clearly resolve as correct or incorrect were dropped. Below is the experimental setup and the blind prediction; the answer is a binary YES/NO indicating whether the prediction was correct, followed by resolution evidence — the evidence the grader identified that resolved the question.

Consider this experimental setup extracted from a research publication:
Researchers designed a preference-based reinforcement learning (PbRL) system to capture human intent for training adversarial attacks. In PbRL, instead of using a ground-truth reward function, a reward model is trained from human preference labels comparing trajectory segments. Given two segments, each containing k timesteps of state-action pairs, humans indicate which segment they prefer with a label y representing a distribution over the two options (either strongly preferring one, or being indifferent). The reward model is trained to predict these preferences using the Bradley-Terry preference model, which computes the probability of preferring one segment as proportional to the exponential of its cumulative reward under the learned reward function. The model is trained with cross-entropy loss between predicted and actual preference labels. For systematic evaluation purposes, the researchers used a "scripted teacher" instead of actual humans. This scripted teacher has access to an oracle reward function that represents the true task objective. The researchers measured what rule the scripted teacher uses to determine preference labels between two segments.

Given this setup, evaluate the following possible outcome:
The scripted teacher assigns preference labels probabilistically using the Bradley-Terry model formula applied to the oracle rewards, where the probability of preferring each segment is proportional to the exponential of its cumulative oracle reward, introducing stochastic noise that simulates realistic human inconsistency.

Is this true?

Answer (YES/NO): NO